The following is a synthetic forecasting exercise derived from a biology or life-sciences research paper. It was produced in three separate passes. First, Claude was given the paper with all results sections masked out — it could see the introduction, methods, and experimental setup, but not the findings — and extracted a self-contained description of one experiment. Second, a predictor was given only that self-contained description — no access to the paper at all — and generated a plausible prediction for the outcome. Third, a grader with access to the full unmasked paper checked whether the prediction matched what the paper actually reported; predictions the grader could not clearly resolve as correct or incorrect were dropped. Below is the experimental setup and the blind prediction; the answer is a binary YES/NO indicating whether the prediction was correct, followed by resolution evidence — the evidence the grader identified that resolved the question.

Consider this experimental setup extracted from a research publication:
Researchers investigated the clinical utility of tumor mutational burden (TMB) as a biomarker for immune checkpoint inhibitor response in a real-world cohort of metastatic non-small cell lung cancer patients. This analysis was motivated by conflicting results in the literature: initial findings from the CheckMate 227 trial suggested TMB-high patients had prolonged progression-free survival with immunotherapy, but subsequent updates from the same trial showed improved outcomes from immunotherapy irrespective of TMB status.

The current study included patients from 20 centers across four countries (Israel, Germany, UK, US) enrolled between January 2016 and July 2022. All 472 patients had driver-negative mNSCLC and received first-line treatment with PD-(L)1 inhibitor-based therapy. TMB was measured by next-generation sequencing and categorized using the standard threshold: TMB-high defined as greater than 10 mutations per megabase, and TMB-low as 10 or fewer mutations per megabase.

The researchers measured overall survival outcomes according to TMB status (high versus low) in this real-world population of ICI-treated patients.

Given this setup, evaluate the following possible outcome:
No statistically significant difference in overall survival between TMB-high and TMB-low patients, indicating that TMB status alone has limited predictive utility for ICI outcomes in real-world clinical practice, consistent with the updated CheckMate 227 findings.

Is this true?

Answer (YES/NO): YES